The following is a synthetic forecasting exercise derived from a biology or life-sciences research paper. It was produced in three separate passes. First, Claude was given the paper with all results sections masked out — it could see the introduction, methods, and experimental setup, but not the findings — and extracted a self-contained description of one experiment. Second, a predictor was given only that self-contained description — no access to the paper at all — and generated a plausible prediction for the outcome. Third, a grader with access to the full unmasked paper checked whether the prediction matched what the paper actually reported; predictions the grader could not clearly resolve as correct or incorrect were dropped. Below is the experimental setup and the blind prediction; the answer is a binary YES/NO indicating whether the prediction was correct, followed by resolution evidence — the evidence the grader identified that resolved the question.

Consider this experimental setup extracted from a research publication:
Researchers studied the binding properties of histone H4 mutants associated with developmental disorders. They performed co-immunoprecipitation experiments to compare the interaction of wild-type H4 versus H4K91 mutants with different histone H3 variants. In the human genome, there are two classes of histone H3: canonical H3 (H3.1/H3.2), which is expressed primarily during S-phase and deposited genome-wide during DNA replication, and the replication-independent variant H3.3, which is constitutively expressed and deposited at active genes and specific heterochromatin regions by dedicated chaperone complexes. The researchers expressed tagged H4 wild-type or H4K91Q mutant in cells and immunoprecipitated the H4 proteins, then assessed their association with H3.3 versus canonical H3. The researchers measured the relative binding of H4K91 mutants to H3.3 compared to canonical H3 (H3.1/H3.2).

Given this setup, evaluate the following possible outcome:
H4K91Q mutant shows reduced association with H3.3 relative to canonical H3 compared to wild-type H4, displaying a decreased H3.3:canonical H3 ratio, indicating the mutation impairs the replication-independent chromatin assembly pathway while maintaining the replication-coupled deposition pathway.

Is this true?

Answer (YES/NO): NO